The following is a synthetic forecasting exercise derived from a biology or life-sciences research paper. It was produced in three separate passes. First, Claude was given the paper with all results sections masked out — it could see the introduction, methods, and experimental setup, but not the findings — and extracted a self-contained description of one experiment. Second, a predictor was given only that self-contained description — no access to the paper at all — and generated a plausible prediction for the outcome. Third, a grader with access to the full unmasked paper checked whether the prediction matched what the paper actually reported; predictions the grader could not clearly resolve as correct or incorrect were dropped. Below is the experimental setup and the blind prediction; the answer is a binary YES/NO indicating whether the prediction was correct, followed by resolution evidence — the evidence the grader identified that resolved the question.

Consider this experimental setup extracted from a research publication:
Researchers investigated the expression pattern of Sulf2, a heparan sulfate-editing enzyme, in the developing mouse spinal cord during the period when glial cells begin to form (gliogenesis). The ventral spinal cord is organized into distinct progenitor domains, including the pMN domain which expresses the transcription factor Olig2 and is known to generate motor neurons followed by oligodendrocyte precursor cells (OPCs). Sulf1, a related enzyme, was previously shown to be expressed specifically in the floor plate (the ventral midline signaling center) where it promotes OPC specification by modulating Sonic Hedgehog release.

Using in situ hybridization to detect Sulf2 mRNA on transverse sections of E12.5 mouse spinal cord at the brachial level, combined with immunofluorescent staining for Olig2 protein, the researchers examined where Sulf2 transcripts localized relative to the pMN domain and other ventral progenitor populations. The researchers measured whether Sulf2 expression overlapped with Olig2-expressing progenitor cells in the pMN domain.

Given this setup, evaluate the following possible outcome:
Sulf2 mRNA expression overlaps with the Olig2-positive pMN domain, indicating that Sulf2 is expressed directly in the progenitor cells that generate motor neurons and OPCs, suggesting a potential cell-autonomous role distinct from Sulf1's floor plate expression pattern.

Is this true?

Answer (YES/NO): YES